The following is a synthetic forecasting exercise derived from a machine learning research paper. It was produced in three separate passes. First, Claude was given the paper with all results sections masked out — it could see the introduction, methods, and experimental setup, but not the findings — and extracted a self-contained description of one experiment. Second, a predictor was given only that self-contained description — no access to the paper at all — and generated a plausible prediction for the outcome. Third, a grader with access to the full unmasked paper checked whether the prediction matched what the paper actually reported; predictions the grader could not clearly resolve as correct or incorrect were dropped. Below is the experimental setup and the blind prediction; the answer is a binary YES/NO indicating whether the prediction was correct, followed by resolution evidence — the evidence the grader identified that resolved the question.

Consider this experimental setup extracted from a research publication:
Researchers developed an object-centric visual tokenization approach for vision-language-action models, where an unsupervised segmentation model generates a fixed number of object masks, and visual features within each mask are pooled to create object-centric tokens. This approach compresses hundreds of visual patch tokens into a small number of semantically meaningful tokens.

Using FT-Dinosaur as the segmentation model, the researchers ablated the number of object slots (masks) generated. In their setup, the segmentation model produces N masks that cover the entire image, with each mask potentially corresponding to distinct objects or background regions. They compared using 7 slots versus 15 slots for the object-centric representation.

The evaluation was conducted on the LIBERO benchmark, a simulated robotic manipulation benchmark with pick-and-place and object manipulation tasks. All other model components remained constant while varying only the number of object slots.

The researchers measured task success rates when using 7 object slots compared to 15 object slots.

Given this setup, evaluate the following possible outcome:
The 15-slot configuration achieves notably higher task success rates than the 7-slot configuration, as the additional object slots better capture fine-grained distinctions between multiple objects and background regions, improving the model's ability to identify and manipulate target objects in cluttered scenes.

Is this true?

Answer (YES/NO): NO